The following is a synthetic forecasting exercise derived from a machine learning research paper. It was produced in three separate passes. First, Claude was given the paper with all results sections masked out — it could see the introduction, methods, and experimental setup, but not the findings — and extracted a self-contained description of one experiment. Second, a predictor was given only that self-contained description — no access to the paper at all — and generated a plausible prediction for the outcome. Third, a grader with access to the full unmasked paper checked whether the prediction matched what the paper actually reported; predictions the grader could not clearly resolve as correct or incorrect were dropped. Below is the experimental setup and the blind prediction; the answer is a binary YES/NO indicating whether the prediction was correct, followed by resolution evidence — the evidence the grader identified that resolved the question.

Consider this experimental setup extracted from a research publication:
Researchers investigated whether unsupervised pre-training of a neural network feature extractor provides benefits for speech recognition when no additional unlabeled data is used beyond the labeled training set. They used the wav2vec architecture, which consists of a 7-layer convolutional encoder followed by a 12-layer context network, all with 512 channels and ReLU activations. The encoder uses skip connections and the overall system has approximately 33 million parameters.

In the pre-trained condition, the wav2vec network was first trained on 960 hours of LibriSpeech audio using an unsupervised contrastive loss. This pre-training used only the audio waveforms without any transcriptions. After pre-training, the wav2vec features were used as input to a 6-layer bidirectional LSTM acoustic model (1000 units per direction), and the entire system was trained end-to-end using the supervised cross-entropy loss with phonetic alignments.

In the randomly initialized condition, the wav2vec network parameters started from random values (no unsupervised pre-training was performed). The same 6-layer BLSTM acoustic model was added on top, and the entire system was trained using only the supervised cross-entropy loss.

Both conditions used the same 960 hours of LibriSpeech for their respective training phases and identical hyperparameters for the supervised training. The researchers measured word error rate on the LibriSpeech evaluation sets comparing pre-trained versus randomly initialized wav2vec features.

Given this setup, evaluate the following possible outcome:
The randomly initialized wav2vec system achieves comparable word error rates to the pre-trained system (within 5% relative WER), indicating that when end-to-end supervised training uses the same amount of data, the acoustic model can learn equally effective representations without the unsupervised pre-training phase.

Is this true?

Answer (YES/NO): NO